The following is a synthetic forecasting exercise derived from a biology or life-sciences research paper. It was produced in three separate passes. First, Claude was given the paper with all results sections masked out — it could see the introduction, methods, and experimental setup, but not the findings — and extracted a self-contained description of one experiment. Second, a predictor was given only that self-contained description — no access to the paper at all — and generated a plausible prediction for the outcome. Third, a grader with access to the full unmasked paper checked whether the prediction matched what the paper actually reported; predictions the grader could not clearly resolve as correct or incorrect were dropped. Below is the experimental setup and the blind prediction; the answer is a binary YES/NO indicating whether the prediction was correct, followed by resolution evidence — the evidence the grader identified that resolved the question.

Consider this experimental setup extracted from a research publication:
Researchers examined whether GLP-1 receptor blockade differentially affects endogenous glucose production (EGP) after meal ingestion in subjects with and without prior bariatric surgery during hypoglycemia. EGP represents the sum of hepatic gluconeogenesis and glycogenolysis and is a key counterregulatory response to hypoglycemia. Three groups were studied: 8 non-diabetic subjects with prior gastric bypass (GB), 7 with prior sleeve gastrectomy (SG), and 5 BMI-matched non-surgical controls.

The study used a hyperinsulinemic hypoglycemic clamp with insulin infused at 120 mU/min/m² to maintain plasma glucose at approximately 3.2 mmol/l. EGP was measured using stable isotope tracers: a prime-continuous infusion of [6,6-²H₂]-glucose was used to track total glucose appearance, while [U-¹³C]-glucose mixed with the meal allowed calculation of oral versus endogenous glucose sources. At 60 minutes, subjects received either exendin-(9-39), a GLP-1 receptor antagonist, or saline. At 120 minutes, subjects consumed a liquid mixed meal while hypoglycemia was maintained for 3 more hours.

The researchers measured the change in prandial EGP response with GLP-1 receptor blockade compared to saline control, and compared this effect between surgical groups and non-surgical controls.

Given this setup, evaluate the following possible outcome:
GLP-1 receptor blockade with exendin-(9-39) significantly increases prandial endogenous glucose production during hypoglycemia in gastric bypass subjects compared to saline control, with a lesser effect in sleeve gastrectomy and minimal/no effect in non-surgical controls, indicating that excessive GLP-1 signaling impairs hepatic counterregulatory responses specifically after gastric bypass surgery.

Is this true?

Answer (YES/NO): NO